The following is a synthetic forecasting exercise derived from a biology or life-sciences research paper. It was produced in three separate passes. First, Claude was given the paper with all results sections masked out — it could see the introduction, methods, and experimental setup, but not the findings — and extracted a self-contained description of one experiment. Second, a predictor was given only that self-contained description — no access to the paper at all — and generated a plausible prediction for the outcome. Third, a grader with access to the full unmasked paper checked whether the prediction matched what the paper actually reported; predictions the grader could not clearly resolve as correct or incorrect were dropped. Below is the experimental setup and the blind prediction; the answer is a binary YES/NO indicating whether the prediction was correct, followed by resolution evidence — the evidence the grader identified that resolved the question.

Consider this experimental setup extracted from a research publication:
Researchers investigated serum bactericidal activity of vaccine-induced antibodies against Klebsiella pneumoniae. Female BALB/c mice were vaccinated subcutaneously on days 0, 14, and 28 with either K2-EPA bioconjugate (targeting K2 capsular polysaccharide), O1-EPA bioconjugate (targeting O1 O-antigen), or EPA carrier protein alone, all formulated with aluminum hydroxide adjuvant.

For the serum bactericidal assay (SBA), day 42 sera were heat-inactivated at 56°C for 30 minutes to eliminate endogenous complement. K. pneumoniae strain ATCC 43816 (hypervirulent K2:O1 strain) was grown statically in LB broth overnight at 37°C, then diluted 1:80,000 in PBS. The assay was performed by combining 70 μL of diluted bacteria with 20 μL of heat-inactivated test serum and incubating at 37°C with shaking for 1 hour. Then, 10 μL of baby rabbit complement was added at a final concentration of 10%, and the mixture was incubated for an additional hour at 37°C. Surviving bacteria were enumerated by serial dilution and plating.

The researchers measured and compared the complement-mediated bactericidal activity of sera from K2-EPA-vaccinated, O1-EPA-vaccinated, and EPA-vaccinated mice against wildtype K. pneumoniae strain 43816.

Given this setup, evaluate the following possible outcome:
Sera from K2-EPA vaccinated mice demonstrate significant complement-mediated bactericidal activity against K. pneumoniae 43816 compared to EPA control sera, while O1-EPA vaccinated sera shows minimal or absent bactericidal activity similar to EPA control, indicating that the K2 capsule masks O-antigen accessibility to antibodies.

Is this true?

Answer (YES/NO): NO